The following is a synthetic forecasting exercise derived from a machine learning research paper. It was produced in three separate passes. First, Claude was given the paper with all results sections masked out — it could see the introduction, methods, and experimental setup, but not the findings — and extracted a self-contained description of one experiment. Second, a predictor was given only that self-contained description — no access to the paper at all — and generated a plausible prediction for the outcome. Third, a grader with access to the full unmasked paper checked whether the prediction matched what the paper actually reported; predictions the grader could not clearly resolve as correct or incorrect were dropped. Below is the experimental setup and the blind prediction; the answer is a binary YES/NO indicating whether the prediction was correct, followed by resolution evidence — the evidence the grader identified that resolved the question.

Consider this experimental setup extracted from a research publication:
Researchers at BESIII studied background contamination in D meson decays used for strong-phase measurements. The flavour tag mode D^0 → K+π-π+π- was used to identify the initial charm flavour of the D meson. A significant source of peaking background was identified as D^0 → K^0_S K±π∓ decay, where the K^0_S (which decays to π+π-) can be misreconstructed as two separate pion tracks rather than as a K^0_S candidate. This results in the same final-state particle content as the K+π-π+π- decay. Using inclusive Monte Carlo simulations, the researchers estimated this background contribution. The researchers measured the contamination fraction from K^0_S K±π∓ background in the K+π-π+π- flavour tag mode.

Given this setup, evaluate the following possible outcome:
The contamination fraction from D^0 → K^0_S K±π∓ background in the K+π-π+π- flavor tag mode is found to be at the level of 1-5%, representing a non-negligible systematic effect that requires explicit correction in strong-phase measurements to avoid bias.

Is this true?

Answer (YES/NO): YES